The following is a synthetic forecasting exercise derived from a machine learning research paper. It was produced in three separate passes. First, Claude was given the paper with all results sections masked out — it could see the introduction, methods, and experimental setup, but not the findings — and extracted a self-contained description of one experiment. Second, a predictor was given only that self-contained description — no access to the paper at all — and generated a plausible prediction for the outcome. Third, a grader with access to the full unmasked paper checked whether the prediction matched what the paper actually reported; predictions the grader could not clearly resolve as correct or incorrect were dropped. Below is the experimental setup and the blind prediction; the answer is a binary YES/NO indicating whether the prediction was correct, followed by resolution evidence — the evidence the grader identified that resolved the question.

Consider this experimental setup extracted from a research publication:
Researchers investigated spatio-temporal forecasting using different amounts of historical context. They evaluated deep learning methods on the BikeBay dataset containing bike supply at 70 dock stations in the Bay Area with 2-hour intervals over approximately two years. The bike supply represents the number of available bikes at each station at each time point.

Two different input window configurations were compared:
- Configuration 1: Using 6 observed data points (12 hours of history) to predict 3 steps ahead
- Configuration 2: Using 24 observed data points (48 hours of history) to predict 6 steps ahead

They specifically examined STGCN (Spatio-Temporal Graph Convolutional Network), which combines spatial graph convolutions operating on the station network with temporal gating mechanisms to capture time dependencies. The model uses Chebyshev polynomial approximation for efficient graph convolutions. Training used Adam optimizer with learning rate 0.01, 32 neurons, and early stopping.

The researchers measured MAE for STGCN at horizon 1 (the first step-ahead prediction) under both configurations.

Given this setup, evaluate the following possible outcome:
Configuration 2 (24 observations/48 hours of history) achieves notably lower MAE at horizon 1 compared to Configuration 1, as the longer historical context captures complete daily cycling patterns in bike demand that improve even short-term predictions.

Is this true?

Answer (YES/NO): NO